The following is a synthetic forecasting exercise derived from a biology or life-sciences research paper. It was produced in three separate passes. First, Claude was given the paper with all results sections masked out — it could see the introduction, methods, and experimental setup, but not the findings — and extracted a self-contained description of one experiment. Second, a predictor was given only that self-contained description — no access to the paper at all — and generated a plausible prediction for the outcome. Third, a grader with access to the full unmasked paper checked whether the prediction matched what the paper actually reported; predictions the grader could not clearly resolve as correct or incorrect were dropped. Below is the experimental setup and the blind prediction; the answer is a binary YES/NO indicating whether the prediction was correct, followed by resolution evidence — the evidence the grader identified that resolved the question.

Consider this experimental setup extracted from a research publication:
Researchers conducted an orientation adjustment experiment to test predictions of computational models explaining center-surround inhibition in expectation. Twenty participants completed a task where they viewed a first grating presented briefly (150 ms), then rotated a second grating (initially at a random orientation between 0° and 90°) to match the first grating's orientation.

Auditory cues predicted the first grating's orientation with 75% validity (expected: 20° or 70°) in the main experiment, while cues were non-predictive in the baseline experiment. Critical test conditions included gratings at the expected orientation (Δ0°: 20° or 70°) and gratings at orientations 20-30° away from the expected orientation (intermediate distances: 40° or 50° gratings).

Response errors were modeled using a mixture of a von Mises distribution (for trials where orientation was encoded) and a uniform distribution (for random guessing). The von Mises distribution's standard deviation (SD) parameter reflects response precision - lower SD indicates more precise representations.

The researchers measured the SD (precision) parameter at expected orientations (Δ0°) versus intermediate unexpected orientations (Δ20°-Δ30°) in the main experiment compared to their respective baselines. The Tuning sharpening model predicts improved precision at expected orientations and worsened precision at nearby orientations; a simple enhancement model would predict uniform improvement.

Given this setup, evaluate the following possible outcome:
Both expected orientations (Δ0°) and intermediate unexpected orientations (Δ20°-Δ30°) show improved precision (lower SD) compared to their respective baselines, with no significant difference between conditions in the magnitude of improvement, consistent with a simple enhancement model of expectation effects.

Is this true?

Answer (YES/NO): NO